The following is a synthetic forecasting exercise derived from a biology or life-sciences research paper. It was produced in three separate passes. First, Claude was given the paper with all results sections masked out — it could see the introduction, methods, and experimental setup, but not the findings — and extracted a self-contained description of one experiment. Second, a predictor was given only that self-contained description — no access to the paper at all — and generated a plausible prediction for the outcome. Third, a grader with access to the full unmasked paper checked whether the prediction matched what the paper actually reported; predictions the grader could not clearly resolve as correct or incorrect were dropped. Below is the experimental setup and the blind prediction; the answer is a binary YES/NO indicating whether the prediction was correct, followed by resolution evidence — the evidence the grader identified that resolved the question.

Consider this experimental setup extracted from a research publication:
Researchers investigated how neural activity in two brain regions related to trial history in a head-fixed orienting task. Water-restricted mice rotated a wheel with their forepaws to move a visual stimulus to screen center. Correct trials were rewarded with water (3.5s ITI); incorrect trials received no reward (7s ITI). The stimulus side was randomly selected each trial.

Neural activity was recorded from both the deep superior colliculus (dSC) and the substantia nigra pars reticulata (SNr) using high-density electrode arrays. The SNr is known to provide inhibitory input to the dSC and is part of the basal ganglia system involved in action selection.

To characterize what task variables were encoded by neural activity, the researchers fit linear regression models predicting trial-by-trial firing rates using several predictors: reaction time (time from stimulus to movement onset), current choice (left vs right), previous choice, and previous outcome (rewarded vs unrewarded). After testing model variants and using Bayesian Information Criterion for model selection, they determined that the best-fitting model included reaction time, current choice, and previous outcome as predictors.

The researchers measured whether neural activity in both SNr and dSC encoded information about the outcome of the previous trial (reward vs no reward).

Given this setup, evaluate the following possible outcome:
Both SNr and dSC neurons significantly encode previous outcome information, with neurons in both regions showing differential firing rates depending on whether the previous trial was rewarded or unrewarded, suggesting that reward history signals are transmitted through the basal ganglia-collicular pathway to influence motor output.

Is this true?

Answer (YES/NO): NO